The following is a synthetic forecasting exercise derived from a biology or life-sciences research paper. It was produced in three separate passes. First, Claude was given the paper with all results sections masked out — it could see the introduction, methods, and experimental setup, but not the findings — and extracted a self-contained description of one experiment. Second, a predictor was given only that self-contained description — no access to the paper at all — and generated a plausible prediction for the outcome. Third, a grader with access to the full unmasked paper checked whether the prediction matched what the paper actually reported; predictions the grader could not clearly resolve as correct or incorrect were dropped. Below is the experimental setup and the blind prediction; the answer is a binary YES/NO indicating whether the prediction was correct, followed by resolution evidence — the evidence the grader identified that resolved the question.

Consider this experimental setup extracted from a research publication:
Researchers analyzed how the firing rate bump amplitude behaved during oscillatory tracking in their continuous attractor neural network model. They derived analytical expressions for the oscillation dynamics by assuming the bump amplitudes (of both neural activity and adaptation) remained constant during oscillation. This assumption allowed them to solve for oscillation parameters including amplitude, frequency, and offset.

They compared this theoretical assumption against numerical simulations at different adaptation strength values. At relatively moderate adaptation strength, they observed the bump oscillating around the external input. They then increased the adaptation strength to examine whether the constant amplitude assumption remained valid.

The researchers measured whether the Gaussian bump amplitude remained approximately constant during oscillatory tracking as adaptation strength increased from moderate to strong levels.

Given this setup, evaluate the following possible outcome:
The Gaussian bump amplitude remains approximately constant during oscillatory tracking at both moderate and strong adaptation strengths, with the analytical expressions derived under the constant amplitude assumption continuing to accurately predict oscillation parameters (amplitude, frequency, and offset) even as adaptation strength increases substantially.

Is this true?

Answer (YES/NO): NO